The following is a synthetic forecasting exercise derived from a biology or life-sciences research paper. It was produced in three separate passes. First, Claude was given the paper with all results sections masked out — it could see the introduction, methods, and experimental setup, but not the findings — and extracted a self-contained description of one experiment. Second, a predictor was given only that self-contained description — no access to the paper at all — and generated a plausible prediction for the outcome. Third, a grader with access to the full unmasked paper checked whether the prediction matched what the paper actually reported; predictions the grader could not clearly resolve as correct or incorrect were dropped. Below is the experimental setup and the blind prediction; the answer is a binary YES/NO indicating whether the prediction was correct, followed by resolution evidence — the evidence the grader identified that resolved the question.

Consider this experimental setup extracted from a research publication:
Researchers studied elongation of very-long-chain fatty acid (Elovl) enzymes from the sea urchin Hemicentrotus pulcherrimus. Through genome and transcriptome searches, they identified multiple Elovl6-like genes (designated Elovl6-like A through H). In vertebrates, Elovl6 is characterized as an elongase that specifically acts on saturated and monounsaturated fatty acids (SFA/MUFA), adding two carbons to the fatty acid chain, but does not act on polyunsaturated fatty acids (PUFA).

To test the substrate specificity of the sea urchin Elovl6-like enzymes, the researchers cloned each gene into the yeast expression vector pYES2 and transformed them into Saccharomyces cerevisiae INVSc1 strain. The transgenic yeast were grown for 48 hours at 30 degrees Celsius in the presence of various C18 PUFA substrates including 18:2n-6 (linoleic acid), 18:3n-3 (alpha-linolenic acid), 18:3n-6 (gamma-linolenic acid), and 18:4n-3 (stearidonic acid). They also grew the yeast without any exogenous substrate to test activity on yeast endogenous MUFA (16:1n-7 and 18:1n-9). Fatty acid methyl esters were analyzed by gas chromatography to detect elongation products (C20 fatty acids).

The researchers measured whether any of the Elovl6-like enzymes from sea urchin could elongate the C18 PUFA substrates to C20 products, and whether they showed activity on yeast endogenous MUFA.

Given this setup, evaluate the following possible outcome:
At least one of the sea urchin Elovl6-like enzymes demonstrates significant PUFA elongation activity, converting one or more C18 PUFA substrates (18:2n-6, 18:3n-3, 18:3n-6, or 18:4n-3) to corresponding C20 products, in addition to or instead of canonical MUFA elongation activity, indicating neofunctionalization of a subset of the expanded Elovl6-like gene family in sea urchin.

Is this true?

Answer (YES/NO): YES